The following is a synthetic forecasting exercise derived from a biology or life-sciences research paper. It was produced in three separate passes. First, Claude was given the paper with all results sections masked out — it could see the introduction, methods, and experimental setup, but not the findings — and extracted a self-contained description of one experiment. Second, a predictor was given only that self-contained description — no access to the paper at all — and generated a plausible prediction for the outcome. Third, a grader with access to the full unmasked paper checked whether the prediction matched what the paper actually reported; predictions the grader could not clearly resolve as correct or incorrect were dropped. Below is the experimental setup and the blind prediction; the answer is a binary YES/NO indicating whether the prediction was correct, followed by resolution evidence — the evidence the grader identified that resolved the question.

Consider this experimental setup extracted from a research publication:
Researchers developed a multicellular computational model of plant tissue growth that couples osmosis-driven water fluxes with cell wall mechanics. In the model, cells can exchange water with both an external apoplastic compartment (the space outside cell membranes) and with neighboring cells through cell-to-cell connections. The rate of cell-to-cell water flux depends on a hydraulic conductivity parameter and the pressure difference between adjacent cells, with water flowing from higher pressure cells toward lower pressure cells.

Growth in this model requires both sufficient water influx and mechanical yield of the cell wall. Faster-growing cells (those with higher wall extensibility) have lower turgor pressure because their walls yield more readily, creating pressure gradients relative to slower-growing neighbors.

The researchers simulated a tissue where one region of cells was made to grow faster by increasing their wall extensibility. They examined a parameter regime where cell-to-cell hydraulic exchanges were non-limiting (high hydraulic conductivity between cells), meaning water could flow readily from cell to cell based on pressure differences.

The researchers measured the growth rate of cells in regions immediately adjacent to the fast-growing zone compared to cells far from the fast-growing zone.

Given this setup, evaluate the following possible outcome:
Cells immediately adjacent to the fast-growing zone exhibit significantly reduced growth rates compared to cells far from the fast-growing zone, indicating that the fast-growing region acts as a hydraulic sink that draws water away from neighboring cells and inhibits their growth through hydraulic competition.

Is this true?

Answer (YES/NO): YES